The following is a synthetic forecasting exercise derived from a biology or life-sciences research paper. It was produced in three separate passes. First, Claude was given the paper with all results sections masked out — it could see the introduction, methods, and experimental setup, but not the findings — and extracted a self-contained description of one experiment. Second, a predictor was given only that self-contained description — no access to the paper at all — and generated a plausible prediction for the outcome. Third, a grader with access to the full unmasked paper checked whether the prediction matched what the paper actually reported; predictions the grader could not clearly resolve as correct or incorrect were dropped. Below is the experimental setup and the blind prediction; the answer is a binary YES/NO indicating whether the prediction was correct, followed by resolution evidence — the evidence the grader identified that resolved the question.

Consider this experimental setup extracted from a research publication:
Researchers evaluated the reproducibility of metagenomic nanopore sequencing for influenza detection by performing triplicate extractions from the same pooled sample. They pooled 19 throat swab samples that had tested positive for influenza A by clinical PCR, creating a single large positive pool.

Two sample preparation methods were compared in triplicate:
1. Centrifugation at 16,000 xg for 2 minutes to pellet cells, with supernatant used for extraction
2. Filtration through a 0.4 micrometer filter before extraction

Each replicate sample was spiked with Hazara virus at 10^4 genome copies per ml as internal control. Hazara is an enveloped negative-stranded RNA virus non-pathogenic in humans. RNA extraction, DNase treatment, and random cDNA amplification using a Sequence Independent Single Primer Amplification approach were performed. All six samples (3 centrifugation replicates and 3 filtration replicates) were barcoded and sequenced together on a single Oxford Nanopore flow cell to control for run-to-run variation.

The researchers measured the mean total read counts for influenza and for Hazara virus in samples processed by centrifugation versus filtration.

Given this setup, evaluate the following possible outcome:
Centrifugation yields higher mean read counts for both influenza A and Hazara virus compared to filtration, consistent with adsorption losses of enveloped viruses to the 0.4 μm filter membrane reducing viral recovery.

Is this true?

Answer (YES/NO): NO